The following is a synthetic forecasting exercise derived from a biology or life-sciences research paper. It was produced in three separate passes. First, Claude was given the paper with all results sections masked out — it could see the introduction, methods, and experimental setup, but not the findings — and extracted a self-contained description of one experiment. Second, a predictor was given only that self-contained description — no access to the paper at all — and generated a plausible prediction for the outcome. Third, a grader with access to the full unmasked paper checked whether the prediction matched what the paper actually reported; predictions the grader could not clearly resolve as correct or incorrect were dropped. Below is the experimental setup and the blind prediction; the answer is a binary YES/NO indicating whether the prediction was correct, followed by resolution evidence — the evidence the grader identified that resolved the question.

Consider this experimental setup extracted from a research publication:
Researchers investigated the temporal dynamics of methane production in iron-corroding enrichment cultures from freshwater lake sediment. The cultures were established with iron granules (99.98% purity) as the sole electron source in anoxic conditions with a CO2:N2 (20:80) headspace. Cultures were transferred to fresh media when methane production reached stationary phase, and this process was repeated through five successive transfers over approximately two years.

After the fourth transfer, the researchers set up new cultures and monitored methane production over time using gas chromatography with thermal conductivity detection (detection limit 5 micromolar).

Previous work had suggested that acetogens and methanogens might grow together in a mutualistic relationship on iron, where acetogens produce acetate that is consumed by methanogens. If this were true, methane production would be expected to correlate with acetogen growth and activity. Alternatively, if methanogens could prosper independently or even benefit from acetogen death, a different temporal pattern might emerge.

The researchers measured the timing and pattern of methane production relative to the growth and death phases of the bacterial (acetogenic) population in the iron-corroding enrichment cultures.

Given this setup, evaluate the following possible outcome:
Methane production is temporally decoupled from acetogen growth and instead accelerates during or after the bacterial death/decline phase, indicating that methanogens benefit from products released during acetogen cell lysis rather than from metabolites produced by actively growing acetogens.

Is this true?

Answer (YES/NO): YES